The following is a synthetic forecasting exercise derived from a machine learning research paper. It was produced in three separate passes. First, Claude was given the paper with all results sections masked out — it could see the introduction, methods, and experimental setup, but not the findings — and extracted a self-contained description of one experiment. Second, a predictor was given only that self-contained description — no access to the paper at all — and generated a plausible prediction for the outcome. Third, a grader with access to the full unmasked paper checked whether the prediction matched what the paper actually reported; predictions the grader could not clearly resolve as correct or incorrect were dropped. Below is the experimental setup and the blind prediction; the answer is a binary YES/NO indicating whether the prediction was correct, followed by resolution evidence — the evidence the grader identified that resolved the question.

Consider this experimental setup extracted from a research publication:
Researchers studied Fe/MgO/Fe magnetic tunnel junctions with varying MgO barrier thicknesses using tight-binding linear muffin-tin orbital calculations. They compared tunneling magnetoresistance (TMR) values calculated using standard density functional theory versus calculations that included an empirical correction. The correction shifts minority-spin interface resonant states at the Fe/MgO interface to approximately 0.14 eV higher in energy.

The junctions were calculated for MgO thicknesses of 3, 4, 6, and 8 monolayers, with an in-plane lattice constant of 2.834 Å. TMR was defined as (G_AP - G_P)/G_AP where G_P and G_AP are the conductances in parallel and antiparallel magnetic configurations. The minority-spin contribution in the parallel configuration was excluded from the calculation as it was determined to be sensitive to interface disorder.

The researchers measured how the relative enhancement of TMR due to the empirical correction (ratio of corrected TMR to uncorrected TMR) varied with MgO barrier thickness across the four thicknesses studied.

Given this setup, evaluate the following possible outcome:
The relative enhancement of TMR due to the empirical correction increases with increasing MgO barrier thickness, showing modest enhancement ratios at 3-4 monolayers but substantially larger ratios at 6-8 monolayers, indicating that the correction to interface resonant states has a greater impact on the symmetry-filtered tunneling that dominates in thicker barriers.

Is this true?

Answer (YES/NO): NO